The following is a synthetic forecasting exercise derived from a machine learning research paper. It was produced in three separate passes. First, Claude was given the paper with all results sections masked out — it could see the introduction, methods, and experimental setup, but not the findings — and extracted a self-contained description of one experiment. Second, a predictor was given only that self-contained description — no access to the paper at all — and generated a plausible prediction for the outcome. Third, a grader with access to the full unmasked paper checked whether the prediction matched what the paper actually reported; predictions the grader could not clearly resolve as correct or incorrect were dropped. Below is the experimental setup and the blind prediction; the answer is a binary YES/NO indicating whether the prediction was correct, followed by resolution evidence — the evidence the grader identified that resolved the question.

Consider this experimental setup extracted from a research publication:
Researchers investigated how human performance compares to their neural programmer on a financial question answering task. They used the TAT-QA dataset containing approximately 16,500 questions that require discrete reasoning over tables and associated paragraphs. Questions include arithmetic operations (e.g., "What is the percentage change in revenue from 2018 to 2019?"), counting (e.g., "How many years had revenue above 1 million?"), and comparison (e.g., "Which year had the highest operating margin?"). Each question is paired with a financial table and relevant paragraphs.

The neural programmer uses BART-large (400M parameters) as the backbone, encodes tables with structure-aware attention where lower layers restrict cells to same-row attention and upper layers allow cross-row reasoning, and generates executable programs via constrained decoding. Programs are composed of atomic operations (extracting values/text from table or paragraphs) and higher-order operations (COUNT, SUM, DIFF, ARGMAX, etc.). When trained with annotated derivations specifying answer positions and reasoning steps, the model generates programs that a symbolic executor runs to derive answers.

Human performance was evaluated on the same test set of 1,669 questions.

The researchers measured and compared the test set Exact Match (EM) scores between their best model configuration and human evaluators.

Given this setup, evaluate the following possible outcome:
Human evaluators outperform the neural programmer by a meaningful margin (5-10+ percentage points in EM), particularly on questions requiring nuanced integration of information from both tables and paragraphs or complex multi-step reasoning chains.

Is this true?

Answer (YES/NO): YES